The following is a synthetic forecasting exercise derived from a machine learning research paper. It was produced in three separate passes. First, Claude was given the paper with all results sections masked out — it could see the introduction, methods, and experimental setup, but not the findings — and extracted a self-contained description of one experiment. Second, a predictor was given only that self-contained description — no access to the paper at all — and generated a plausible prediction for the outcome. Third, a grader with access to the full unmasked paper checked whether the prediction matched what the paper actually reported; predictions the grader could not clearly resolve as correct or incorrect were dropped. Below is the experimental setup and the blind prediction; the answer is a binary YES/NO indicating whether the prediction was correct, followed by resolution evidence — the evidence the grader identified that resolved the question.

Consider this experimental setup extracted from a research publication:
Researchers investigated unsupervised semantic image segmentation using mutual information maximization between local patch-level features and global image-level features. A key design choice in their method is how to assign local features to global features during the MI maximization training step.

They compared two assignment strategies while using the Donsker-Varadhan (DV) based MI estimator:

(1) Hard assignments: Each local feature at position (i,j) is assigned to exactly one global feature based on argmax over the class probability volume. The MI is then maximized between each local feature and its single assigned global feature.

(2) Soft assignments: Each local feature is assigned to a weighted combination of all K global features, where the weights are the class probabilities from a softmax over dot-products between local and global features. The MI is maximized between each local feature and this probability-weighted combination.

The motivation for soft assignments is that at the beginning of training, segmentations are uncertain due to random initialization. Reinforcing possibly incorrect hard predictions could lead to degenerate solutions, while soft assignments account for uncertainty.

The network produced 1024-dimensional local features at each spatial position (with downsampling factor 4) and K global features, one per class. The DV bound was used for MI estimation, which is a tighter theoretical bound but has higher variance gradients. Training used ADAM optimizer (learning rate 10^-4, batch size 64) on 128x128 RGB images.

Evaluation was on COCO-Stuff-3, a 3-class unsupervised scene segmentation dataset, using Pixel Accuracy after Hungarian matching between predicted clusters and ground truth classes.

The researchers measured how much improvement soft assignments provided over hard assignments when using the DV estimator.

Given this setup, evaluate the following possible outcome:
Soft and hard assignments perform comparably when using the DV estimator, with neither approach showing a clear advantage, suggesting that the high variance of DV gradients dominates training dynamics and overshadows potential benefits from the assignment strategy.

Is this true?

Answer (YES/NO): NO